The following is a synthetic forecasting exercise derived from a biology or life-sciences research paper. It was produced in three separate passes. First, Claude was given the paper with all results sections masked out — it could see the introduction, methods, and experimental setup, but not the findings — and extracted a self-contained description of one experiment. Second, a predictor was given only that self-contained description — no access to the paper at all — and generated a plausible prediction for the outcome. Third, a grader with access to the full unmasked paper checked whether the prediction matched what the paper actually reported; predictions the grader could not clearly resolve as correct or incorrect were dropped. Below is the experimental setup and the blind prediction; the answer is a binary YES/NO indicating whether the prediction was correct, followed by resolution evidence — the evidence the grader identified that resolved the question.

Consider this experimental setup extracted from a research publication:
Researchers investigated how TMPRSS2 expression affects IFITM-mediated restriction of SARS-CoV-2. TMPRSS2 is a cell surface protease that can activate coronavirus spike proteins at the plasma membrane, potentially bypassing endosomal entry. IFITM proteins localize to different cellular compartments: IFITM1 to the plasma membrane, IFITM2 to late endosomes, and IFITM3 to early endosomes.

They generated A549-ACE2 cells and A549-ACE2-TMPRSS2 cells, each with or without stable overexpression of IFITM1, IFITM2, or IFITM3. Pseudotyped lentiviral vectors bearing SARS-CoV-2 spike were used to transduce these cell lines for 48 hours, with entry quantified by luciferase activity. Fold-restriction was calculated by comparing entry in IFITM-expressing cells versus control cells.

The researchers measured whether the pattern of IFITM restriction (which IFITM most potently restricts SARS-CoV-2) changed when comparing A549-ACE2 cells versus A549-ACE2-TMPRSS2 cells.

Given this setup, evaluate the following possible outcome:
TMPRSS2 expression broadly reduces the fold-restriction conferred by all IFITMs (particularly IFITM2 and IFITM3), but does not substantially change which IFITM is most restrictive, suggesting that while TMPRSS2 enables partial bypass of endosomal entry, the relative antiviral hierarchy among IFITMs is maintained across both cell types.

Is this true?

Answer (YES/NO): NO